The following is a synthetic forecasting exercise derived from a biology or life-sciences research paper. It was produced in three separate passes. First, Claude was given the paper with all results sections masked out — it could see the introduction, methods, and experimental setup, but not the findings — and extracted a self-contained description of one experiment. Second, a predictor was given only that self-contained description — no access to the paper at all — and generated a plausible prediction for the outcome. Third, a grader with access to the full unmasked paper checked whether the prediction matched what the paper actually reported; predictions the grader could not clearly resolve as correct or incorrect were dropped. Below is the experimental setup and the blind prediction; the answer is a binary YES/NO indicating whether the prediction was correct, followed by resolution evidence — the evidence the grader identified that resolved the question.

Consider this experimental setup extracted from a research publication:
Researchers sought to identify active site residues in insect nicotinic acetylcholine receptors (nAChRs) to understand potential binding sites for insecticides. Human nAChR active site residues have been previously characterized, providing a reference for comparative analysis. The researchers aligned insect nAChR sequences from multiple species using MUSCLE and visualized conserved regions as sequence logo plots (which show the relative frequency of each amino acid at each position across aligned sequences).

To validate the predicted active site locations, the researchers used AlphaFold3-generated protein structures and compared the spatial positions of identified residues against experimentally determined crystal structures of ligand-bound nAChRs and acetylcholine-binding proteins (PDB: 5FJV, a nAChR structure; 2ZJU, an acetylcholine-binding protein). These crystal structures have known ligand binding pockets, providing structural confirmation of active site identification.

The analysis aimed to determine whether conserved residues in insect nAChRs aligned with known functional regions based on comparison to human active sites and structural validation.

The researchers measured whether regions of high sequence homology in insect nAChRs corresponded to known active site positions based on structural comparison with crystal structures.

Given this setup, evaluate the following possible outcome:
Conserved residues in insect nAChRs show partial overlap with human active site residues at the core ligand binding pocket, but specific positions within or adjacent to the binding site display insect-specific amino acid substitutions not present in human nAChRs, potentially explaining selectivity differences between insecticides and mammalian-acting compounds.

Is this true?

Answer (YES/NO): NO